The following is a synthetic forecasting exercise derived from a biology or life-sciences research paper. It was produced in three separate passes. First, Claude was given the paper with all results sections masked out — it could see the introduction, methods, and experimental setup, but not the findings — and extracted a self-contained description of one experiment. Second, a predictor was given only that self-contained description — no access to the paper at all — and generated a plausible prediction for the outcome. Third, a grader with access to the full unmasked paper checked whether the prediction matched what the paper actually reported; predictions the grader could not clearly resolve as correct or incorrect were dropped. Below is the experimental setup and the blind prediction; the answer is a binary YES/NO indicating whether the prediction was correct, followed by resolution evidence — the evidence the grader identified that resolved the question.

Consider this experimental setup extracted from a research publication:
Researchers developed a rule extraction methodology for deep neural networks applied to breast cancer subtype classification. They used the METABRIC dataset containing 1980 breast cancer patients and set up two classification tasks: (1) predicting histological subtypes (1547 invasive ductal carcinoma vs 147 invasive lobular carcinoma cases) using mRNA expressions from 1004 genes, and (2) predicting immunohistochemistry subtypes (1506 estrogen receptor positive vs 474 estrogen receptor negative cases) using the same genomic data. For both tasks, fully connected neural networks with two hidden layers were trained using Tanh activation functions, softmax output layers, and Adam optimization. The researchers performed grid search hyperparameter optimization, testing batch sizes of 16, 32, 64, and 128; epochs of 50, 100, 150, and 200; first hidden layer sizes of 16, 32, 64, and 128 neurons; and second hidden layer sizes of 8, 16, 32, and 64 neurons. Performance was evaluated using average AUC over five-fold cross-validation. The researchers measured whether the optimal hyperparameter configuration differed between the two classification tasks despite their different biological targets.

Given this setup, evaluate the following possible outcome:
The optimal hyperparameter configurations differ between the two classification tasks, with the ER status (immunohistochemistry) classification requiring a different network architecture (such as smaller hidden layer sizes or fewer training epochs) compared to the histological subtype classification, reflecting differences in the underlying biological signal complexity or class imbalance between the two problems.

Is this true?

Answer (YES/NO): NO